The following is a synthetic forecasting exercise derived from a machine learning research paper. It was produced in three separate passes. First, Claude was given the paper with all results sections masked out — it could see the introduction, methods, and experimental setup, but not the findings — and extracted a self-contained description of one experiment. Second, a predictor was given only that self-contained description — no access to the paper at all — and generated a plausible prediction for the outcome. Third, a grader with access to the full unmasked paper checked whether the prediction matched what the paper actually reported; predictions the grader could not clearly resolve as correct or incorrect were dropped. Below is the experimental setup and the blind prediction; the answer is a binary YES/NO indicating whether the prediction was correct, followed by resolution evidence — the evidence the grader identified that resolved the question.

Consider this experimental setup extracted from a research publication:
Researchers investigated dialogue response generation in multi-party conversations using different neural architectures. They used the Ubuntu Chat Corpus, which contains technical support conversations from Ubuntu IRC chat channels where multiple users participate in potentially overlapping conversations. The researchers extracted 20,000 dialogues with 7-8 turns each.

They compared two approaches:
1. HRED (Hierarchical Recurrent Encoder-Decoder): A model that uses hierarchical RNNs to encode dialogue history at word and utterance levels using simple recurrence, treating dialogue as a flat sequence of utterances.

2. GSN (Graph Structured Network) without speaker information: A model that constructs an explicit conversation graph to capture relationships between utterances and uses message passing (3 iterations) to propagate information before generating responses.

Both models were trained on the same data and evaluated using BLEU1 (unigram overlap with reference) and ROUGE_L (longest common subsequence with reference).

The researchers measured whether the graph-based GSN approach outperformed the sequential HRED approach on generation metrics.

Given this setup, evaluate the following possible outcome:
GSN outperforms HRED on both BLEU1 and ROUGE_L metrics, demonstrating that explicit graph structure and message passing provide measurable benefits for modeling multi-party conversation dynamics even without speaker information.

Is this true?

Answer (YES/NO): YES